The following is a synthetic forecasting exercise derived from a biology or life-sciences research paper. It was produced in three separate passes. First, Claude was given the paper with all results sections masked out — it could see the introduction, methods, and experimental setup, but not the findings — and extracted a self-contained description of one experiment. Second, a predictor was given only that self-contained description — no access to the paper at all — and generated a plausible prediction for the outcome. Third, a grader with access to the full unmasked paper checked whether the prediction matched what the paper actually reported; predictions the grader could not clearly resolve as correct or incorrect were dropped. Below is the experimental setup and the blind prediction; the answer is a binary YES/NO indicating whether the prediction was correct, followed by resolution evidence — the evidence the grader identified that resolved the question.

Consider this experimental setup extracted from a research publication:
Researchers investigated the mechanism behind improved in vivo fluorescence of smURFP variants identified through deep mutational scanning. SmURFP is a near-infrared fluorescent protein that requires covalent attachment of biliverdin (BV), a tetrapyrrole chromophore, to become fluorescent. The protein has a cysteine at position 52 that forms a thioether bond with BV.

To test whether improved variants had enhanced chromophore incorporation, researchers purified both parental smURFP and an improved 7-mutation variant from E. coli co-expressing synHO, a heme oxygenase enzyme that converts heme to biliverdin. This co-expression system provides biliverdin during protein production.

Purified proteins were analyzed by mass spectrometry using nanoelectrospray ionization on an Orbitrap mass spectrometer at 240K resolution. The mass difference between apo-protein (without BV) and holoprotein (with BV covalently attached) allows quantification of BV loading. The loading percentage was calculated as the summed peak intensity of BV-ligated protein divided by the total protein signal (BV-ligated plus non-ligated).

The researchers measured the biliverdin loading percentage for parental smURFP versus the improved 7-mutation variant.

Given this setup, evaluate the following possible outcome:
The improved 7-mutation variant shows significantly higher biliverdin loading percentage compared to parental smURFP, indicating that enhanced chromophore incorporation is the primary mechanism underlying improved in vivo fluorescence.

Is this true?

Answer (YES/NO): NO